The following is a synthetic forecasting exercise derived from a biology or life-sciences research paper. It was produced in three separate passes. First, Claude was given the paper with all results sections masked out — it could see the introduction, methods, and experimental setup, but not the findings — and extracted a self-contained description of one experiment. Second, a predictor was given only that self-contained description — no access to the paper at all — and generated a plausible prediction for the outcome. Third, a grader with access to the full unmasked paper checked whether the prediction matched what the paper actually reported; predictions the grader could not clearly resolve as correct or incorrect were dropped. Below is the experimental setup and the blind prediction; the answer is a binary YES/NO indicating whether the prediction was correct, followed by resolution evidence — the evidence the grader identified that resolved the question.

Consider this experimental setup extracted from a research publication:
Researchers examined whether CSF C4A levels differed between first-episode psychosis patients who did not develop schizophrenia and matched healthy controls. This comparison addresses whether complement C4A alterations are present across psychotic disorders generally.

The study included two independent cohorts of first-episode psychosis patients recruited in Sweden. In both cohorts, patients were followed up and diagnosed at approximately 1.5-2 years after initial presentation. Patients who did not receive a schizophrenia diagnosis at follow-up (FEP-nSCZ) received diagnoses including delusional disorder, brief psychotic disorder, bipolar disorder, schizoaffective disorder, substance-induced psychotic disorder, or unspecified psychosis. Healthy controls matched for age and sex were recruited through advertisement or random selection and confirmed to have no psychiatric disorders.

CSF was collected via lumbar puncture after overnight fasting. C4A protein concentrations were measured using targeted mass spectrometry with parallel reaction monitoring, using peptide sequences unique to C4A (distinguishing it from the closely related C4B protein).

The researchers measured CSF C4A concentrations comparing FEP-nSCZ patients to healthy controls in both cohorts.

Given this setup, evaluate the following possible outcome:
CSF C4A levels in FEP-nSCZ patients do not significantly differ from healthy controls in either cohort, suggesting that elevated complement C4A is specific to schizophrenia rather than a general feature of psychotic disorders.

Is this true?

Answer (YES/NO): YES